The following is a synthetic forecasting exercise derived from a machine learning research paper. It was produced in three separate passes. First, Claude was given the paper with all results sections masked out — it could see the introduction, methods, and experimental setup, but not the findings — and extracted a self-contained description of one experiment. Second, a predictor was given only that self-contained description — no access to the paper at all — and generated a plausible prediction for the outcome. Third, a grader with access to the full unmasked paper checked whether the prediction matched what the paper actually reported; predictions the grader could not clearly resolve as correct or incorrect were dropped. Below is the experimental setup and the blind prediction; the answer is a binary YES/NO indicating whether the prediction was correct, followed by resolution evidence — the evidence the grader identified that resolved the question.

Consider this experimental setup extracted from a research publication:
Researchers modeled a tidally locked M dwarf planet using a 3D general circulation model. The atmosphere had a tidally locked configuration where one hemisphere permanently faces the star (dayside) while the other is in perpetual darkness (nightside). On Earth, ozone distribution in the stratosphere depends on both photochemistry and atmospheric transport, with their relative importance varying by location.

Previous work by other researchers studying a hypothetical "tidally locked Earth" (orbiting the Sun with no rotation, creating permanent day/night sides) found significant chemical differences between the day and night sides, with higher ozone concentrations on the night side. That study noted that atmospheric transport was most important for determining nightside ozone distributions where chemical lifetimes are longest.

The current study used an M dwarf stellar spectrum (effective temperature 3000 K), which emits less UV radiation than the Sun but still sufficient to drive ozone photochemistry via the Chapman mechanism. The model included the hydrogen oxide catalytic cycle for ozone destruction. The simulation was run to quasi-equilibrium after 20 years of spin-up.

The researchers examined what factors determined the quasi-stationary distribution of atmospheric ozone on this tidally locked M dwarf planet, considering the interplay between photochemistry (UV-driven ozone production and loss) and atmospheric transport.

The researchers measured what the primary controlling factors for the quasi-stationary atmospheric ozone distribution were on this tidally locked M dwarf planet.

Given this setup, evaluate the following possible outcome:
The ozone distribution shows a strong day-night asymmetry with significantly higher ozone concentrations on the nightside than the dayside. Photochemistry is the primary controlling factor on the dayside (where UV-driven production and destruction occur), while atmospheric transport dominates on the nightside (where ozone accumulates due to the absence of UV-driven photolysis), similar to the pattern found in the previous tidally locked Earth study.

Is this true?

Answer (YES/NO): YES